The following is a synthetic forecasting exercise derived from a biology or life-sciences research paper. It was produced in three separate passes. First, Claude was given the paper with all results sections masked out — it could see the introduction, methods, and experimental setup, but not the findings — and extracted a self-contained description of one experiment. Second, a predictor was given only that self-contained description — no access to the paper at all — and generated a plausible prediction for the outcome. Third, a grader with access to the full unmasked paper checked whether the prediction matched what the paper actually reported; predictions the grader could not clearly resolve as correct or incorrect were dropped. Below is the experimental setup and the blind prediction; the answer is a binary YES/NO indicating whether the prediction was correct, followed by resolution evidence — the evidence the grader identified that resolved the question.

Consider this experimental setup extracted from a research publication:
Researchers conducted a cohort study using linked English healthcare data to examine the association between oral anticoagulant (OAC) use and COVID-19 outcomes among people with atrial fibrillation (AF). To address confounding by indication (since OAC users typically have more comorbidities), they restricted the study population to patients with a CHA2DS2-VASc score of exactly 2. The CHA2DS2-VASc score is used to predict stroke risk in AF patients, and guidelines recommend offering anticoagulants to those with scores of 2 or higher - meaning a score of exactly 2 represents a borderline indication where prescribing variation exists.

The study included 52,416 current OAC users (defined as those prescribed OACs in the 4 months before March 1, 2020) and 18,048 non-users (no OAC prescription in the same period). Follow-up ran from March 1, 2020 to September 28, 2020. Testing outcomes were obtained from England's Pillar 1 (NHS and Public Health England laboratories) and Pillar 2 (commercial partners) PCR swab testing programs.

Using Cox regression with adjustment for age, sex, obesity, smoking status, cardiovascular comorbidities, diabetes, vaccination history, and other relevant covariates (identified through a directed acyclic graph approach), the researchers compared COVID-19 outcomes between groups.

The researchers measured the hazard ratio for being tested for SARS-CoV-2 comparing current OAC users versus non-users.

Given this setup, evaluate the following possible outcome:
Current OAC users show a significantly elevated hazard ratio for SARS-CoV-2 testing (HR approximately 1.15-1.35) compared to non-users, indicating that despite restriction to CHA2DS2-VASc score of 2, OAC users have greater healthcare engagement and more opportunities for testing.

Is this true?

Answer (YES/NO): NO